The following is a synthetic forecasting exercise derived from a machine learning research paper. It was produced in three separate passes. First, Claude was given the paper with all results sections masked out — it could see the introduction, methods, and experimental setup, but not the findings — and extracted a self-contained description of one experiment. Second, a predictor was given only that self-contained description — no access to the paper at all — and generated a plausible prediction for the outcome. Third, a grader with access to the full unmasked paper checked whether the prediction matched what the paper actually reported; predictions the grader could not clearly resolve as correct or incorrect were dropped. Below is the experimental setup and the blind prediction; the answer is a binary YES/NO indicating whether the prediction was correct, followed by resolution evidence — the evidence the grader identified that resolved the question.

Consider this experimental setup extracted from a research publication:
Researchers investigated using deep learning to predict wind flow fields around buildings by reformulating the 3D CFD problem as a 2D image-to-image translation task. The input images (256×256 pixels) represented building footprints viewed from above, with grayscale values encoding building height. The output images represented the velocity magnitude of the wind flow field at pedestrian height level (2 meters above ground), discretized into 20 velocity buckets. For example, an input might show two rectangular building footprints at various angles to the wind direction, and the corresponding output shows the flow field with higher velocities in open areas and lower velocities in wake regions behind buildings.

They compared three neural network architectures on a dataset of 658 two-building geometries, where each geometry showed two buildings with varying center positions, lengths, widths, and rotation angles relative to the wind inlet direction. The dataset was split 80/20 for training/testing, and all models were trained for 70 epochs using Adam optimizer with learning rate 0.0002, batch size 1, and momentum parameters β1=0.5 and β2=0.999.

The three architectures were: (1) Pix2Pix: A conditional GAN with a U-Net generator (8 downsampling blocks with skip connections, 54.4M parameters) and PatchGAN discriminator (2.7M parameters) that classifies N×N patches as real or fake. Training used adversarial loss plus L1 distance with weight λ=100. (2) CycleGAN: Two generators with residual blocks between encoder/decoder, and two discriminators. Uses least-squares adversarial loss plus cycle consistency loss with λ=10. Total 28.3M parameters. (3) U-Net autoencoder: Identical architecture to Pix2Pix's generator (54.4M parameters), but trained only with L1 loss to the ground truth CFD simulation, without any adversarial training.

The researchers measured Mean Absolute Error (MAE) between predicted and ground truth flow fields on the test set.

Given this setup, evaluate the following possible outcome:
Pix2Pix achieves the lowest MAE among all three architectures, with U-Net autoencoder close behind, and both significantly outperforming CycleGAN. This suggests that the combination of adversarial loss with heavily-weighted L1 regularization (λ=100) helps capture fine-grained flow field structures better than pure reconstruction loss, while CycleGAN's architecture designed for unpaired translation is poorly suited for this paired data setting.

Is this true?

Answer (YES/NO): NO